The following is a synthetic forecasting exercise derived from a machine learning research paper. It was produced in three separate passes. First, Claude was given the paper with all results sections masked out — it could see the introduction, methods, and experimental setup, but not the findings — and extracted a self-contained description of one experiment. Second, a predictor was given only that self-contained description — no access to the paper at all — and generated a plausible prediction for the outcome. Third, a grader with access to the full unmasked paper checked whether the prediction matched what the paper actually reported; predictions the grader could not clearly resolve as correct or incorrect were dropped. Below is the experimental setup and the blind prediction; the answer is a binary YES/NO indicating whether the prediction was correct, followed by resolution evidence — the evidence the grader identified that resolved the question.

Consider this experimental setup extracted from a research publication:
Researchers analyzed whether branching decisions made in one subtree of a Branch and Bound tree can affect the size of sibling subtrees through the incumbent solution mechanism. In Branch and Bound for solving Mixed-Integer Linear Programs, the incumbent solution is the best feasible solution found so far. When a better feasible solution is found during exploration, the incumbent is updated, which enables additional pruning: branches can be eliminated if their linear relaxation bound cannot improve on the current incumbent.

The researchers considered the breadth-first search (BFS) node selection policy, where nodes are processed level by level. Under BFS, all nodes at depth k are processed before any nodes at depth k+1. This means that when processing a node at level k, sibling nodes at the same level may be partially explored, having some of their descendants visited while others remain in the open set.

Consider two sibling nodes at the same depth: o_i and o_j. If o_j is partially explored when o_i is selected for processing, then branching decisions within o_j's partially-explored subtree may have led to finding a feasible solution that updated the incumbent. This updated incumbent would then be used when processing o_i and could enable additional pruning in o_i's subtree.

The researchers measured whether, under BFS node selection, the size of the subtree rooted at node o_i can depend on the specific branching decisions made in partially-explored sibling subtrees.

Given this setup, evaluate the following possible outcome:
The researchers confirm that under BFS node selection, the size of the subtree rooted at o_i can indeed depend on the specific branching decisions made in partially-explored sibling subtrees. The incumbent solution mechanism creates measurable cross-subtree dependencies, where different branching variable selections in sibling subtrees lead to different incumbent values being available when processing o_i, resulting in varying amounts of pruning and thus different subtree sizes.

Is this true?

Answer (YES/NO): YES